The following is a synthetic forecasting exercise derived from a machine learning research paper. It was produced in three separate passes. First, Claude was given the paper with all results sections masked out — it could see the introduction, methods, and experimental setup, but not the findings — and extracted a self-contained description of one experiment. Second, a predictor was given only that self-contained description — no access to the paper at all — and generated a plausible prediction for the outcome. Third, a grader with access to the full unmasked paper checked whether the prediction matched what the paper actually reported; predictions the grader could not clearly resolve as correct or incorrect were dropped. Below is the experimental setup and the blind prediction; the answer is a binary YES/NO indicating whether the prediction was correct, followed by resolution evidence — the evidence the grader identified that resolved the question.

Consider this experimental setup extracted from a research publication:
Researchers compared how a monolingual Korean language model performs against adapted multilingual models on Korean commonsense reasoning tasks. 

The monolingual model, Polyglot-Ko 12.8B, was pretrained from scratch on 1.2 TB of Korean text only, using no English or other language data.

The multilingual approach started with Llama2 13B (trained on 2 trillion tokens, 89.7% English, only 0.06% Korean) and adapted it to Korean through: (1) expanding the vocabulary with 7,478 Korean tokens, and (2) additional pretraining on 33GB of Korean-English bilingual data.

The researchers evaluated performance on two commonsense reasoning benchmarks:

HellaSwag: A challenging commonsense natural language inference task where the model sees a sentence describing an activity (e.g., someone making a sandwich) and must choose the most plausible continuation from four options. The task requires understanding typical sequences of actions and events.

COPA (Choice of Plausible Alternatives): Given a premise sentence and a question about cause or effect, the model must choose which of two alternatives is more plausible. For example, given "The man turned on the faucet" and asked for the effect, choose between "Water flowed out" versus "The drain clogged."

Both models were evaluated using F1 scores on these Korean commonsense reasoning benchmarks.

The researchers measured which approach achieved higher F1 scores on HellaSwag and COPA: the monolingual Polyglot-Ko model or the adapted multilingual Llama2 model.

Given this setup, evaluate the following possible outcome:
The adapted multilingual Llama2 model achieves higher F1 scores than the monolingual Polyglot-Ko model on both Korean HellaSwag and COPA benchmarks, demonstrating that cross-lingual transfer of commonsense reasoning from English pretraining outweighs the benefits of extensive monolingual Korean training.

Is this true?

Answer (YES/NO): NO